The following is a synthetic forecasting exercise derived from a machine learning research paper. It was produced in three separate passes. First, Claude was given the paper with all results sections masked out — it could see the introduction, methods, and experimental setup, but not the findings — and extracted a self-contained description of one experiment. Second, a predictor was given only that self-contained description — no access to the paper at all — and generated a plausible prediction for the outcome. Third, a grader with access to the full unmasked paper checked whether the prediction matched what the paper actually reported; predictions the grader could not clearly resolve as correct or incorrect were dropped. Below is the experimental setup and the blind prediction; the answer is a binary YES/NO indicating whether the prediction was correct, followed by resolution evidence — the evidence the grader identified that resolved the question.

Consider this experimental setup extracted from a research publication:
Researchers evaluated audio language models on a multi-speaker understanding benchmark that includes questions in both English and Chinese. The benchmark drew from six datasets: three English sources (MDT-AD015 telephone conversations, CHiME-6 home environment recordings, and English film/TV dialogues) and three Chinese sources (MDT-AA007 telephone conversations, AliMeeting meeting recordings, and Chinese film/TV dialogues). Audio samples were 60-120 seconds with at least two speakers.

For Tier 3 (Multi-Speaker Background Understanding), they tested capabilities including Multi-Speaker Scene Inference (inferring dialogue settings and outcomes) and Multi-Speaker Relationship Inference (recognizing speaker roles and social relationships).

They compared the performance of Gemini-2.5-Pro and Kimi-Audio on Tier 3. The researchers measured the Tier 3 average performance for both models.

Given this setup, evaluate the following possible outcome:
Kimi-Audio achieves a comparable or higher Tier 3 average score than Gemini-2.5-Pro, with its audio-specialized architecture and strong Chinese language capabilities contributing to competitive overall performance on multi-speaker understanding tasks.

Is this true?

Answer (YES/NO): NO